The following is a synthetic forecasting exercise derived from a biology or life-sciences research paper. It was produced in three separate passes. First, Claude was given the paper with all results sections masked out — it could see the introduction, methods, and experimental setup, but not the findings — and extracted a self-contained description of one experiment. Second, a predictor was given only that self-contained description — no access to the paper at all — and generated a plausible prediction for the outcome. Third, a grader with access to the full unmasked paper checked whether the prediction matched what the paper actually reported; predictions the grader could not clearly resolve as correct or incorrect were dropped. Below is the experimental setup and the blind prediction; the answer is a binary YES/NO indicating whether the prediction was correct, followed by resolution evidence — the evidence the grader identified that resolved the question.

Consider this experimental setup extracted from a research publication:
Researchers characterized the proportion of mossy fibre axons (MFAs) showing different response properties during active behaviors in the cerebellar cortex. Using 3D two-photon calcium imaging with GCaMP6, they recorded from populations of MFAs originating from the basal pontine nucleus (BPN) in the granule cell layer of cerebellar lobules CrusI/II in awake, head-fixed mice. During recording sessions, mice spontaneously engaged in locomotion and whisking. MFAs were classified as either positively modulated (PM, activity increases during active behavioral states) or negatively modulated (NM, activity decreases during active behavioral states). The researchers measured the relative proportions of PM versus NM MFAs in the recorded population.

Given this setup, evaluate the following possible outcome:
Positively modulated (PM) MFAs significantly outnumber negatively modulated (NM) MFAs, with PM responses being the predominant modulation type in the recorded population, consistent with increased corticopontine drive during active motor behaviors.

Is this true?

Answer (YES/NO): YES